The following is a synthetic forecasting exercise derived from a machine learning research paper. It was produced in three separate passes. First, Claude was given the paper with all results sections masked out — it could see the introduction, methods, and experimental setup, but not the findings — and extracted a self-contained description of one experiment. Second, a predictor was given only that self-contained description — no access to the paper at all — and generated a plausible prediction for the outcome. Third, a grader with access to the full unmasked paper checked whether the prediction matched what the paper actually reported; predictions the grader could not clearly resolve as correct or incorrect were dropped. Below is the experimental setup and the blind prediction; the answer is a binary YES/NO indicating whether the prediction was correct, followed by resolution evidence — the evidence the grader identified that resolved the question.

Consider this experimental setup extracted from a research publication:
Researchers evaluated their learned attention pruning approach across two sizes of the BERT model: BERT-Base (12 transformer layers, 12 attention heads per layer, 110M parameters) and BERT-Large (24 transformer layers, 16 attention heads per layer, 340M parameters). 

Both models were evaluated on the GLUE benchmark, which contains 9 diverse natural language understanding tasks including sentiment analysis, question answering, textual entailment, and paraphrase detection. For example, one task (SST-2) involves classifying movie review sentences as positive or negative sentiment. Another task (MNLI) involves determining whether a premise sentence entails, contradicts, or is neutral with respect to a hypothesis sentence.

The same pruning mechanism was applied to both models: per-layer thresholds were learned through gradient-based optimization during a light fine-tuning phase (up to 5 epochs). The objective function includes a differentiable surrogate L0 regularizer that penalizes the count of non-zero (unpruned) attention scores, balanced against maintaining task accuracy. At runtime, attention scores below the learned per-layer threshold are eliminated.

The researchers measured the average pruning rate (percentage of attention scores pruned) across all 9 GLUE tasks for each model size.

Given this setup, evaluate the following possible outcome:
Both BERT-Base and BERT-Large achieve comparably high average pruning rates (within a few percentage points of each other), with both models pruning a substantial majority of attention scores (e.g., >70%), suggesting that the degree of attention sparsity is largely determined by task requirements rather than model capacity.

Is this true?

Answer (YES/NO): YES